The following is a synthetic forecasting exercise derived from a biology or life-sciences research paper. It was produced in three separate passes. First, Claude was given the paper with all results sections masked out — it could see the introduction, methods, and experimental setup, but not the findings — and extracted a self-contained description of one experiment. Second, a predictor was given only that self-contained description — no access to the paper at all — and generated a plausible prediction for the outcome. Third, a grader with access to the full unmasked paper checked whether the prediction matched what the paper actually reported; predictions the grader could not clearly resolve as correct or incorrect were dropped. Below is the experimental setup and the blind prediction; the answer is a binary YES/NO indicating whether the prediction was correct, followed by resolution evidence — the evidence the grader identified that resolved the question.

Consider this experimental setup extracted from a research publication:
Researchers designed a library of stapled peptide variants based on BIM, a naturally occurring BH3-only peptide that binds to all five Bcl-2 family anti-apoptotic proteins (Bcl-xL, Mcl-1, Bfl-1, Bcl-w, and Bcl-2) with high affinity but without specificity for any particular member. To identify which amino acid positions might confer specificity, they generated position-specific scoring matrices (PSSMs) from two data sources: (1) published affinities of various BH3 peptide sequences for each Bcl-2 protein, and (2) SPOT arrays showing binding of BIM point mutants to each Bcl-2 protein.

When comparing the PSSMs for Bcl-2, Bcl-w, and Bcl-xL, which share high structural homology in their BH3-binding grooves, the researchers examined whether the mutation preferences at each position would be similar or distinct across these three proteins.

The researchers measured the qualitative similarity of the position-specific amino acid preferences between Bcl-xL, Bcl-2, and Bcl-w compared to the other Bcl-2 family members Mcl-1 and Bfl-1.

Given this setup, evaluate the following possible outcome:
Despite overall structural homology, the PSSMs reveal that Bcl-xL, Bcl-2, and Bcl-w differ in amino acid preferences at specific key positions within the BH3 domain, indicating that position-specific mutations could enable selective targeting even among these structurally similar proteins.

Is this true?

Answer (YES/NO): NO